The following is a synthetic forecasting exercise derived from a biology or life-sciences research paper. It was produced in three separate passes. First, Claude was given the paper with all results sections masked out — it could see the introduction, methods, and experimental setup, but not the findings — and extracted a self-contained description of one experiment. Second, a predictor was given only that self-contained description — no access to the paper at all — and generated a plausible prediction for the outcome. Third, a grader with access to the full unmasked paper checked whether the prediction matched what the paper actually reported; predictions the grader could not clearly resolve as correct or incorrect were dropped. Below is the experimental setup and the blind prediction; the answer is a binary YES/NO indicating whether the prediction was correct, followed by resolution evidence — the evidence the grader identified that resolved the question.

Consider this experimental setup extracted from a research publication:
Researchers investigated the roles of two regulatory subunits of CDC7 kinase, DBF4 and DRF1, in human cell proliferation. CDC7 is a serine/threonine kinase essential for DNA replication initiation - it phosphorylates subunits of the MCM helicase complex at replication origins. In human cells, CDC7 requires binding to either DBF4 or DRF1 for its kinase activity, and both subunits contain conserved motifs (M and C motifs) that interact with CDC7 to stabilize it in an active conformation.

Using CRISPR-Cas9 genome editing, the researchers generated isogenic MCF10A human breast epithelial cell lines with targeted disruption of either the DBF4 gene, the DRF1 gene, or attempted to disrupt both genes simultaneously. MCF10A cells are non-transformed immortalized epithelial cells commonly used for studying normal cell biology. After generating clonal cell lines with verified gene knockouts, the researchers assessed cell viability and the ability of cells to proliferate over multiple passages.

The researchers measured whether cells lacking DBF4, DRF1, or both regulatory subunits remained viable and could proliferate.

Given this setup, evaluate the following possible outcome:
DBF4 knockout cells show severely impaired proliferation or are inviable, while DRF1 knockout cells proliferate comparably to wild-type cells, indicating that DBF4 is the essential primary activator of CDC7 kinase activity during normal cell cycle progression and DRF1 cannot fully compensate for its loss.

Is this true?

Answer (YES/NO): NO